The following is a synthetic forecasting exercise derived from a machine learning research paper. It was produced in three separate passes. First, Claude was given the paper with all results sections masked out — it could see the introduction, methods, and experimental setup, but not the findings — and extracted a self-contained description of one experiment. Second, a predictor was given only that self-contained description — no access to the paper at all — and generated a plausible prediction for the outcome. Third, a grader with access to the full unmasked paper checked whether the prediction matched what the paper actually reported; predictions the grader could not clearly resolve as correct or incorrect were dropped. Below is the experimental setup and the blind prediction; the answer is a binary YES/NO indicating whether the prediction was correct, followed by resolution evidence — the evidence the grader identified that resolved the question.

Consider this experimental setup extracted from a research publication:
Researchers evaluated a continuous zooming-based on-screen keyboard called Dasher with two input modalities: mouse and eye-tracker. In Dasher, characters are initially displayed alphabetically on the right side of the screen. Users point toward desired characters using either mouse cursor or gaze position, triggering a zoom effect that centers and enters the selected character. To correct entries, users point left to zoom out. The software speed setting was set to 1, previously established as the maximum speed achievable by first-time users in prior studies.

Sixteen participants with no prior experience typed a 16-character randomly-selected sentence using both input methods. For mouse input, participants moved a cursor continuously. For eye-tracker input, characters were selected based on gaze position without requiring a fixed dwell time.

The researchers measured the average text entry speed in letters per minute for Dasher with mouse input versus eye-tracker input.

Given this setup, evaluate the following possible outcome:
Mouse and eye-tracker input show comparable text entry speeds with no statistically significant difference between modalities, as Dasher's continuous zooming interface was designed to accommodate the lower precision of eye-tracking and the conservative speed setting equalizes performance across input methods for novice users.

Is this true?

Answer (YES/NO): NO